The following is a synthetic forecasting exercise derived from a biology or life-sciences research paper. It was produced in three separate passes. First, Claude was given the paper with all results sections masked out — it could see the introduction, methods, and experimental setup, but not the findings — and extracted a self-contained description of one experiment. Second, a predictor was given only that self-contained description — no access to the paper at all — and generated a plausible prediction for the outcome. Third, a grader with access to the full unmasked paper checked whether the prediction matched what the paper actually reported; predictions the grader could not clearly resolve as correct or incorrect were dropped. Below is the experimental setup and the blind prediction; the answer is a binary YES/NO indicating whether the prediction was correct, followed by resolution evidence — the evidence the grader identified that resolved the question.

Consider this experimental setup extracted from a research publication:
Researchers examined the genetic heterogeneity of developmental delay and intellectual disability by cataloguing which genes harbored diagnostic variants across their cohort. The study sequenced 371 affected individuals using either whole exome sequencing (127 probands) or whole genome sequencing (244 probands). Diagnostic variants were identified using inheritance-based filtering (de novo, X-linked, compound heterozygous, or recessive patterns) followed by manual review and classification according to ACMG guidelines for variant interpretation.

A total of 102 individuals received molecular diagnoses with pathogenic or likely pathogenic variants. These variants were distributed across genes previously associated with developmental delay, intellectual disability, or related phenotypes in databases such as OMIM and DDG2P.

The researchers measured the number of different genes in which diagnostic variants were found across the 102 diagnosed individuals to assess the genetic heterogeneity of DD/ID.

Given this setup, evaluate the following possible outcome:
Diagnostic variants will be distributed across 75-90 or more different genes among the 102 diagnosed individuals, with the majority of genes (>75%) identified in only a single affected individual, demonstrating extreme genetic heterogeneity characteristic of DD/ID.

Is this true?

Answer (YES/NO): NO